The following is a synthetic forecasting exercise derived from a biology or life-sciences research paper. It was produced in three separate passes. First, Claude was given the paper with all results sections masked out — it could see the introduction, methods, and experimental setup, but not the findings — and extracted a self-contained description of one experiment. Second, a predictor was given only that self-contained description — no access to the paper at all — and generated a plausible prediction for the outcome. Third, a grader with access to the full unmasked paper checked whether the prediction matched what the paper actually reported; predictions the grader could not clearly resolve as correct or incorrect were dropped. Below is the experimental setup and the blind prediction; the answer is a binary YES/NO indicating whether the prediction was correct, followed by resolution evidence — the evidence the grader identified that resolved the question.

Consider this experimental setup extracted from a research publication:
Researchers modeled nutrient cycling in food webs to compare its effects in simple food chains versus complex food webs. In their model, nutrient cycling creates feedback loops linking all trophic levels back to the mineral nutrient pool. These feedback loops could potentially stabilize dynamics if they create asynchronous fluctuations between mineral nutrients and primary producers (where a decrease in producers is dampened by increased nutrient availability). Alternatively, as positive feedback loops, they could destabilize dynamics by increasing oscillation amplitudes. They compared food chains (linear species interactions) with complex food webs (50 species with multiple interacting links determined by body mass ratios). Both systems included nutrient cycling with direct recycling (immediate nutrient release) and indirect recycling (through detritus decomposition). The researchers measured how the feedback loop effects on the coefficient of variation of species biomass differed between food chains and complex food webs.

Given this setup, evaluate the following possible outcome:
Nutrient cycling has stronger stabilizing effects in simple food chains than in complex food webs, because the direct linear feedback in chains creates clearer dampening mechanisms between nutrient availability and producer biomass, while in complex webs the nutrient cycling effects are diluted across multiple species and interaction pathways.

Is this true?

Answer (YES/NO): NO